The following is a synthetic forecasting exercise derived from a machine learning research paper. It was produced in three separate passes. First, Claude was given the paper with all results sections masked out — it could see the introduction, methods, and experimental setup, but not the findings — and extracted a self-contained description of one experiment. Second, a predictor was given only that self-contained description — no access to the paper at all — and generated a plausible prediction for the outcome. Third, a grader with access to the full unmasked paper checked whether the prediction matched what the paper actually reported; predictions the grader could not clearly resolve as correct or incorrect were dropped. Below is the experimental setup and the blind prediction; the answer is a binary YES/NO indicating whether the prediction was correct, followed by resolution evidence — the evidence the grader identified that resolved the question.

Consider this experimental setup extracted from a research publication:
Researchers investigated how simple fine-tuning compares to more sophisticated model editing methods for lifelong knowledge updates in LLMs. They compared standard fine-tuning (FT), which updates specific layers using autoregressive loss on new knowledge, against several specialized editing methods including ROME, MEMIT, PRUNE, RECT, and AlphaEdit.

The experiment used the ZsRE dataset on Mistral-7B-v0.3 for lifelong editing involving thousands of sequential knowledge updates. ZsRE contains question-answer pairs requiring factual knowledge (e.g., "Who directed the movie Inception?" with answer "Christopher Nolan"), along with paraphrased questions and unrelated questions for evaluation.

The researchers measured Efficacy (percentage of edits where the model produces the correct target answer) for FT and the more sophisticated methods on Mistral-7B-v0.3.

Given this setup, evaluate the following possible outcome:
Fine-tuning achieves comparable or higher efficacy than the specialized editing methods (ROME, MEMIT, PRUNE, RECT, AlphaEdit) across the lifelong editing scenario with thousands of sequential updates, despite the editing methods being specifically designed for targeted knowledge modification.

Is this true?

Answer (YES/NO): YES